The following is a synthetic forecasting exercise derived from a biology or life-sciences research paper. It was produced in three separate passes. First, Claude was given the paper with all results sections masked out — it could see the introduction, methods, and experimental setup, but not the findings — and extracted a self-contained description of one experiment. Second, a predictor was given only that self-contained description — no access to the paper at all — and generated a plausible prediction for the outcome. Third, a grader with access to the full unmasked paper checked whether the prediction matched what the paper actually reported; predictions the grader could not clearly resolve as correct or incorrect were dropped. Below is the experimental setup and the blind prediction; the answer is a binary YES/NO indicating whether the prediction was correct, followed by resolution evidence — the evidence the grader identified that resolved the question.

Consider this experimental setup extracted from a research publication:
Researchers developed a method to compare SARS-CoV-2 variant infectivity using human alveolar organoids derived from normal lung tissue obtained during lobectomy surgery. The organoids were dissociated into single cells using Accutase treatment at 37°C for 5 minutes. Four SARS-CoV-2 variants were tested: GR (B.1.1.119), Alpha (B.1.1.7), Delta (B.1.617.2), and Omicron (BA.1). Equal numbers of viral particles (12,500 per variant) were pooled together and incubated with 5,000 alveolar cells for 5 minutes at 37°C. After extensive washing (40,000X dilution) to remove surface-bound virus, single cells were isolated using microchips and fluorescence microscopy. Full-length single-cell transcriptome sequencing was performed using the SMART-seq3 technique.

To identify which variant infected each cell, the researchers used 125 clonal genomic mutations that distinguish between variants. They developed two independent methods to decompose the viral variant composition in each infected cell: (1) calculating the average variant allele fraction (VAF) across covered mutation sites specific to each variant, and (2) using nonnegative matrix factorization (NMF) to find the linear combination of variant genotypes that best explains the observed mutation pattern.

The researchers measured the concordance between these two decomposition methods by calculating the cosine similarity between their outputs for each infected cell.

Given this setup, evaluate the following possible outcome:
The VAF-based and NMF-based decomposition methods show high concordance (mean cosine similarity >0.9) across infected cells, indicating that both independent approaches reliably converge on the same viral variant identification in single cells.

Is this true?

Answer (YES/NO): YES